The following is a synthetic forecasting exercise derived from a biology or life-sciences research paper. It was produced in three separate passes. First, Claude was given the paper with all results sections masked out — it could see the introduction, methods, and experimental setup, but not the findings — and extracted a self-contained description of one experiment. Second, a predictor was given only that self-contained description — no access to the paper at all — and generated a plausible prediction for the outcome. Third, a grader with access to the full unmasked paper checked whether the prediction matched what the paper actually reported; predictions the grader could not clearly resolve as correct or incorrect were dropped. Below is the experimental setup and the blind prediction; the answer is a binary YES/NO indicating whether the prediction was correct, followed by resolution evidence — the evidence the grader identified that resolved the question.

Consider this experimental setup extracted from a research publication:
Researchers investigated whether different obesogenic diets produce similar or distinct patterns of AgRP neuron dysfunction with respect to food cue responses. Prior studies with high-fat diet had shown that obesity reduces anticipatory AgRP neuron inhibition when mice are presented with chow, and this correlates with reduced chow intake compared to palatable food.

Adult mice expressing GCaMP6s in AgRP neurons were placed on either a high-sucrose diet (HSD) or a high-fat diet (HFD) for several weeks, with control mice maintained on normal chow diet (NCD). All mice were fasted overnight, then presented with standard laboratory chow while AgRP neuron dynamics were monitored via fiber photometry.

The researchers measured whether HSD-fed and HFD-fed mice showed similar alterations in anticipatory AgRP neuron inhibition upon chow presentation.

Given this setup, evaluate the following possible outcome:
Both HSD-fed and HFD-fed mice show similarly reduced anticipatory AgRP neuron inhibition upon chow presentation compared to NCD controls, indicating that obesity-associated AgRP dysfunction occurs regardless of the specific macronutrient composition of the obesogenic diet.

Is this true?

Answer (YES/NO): YES